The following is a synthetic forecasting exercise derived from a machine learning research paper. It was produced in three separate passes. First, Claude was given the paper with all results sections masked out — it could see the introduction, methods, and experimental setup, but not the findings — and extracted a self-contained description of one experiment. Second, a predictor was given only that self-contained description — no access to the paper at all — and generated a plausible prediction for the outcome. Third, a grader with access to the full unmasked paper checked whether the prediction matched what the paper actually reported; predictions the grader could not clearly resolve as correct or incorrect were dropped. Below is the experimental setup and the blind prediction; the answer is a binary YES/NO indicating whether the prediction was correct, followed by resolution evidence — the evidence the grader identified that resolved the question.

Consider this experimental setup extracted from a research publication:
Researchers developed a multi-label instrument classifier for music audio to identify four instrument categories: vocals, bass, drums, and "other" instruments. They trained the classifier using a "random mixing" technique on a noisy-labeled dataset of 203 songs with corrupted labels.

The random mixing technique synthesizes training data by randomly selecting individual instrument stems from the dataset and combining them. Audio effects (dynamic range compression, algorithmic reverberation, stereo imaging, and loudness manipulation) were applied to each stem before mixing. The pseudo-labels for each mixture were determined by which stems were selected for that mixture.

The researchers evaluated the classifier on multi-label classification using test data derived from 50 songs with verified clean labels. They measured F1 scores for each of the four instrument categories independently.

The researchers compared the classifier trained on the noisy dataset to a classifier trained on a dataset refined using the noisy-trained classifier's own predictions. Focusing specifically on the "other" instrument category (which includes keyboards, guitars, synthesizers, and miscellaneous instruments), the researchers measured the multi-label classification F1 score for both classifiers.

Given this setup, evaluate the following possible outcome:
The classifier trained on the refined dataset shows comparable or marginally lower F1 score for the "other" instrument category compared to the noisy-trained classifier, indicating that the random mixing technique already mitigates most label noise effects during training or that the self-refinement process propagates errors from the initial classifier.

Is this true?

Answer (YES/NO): NO